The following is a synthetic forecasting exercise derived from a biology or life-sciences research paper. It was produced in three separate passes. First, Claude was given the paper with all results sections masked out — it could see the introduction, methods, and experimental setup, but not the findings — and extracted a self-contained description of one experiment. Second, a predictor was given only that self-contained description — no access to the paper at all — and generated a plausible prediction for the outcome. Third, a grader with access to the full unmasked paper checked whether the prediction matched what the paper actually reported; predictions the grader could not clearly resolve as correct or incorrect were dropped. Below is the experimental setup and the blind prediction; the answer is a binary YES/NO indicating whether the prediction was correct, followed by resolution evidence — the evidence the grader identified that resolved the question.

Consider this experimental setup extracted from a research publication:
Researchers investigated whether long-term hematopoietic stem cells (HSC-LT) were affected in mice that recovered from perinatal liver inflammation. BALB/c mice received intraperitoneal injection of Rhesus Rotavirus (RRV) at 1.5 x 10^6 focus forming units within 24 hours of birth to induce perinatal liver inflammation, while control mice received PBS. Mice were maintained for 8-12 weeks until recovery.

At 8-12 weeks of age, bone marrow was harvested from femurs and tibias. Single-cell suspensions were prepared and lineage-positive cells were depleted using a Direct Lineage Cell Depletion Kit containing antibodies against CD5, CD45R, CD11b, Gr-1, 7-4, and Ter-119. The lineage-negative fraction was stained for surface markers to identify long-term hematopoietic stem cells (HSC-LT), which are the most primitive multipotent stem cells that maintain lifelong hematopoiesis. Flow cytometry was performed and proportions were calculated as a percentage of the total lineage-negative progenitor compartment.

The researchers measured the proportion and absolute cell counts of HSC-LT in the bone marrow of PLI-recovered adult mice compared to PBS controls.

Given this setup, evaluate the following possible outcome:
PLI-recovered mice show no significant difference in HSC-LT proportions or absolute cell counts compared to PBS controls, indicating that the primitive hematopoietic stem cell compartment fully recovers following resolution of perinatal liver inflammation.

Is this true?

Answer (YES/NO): YES